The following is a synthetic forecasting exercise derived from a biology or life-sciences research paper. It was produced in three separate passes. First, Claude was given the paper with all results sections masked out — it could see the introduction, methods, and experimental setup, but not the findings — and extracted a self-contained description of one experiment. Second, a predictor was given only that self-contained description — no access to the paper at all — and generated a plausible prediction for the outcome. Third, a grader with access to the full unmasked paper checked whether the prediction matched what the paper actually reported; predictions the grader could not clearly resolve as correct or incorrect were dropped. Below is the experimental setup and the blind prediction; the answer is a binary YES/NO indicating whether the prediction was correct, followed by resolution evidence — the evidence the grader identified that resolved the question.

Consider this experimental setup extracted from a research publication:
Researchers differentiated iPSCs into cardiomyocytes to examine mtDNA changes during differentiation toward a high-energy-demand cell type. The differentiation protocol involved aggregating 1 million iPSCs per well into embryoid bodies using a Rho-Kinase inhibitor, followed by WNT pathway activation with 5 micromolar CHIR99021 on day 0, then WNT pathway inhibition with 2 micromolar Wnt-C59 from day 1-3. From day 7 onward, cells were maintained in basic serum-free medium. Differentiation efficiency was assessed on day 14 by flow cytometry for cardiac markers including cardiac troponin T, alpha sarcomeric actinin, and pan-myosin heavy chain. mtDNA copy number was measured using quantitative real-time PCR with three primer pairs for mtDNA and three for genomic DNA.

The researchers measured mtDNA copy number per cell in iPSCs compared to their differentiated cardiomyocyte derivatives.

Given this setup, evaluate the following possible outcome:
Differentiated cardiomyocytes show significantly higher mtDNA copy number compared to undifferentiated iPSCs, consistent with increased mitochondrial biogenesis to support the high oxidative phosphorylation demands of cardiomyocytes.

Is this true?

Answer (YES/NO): NO